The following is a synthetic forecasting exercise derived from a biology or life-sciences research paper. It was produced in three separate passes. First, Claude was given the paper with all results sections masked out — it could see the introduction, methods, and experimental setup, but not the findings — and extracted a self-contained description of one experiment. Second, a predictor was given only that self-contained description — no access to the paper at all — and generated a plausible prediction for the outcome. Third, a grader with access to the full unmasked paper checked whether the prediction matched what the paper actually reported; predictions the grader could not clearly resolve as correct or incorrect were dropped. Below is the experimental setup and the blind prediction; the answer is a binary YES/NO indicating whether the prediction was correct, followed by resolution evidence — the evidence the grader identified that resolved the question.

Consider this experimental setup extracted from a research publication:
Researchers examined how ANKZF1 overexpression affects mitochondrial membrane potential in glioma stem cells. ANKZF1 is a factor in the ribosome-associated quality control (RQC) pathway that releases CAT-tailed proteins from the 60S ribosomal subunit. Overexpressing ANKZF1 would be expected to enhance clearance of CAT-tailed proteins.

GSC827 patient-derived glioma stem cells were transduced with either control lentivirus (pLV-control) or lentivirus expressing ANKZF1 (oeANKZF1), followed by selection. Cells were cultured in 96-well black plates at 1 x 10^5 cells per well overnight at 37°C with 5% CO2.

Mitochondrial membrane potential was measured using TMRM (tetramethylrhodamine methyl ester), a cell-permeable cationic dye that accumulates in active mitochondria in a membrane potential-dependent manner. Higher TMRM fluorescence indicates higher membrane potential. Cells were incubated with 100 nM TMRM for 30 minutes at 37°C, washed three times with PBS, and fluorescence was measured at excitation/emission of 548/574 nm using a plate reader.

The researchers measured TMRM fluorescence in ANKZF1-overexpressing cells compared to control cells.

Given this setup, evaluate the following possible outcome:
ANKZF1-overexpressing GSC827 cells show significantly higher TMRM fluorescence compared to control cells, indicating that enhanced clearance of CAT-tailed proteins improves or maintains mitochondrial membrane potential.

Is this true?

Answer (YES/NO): NO